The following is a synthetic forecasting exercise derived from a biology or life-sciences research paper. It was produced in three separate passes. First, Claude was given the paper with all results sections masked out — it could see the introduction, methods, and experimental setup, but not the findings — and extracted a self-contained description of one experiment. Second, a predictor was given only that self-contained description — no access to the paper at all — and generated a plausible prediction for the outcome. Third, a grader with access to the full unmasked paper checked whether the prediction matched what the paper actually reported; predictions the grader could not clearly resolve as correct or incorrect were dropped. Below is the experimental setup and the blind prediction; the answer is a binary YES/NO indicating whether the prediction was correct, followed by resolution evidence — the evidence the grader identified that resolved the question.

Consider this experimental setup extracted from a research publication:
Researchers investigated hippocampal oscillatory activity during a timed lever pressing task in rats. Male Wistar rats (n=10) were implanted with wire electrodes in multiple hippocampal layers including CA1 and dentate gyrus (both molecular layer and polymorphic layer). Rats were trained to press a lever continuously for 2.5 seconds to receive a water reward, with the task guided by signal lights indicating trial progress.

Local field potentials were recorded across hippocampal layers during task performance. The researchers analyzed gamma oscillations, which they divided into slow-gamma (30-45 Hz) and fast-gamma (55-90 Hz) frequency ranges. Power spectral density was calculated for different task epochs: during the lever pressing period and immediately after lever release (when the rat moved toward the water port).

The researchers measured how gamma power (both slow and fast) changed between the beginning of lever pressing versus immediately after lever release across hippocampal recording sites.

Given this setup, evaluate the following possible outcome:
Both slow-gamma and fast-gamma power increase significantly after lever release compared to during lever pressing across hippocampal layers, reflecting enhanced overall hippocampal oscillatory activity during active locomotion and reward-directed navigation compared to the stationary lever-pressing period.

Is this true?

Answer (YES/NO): NO